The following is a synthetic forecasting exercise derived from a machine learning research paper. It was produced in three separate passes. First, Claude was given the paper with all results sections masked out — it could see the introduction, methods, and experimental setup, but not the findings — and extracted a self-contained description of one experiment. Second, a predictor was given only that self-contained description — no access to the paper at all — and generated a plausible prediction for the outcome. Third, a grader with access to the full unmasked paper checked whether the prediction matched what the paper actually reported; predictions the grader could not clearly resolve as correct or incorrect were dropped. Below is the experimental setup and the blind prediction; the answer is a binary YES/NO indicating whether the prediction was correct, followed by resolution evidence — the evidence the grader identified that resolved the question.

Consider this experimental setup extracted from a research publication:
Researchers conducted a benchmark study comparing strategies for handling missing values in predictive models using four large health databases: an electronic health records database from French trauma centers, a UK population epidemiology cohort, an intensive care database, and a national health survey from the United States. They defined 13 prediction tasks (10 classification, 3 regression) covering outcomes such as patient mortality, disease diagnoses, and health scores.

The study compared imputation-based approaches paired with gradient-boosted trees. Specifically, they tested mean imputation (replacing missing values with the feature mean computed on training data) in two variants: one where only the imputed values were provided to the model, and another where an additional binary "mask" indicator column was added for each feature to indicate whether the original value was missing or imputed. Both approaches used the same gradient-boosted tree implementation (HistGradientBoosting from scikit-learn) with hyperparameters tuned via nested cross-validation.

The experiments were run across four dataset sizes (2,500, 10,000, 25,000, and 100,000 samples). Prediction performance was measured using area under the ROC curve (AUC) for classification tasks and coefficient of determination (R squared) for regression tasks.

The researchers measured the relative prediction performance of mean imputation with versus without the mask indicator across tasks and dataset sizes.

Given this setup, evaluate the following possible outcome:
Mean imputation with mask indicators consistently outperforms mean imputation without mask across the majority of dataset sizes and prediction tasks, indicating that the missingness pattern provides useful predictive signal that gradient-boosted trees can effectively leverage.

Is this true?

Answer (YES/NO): YES